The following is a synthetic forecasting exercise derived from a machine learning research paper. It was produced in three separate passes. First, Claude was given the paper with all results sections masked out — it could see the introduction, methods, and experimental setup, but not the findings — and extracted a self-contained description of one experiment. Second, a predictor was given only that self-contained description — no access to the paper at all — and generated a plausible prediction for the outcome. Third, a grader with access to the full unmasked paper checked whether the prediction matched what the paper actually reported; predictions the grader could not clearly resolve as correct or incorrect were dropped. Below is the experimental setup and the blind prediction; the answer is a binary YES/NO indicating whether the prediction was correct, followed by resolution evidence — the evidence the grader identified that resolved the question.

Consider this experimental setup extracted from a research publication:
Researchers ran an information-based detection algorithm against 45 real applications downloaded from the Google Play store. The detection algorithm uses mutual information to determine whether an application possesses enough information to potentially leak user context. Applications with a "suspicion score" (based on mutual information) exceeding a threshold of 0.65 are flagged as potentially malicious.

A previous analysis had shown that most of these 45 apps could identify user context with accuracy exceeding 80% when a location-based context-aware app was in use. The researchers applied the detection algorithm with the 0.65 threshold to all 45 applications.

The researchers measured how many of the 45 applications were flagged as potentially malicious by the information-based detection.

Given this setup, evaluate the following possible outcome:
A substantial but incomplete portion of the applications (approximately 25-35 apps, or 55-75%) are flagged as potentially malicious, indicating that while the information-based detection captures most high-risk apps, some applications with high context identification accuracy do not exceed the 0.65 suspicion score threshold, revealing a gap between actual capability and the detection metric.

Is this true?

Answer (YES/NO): NO